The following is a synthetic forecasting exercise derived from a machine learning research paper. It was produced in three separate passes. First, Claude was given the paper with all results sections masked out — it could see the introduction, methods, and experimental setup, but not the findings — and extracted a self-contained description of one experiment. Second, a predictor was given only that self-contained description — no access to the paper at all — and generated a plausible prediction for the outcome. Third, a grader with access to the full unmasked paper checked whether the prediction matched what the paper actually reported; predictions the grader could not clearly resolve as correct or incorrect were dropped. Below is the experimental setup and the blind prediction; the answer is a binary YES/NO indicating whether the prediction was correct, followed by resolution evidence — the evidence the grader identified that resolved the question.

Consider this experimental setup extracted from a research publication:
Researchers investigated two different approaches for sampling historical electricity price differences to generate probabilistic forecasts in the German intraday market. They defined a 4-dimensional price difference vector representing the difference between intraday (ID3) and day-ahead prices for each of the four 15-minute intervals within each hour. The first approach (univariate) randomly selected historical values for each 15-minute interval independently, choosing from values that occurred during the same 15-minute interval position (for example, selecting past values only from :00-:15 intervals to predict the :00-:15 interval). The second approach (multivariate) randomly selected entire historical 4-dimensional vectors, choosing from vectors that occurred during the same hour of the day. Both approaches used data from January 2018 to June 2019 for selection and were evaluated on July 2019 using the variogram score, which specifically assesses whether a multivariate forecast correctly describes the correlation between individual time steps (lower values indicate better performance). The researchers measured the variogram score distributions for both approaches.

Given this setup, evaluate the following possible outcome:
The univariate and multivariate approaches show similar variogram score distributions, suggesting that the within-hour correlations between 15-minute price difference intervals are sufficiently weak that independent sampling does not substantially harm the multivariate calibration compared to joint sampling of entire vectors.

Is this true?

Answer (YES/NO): NO